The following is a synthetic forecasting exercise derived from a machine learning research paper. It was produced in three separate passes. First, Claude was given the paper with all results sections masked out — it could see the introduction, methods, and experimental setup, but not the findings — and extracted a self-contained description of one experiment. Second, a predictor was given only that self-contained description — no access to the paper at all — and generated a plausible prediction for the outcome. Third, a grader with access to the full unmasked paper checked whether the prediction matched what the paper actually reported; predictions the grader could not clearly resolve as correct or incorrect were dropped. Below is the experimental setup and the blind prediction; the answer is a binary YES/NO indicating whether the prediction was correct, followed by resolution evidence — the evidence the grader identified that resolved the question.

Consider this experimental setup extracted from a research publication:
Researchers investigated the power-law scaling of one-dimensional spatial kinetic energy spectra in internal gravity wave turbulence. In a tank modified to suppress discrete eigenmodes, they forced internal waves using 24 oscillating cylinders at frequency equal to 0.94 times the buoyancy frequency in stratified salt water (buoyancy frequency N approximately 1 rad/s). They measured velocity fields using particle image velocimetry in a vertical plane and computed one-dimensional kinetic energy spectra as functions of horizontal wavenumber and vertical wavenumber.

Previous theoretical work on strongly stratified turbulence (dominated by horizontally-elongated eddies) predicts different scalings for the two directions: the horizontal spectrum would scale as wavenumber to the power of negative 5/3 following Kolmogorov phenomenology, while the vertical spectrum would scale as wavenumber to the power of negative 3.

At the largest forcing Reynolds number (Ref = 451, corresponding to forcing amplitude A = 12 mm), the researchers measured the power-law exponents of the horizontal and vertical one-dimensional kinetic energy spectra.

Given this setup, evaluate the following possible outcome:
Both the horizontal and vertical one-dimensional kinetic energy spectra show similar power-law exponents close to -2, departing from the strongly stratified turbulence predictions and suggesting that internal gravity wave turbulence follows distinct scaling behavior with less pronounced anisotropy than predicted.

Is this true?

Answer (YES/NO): NO